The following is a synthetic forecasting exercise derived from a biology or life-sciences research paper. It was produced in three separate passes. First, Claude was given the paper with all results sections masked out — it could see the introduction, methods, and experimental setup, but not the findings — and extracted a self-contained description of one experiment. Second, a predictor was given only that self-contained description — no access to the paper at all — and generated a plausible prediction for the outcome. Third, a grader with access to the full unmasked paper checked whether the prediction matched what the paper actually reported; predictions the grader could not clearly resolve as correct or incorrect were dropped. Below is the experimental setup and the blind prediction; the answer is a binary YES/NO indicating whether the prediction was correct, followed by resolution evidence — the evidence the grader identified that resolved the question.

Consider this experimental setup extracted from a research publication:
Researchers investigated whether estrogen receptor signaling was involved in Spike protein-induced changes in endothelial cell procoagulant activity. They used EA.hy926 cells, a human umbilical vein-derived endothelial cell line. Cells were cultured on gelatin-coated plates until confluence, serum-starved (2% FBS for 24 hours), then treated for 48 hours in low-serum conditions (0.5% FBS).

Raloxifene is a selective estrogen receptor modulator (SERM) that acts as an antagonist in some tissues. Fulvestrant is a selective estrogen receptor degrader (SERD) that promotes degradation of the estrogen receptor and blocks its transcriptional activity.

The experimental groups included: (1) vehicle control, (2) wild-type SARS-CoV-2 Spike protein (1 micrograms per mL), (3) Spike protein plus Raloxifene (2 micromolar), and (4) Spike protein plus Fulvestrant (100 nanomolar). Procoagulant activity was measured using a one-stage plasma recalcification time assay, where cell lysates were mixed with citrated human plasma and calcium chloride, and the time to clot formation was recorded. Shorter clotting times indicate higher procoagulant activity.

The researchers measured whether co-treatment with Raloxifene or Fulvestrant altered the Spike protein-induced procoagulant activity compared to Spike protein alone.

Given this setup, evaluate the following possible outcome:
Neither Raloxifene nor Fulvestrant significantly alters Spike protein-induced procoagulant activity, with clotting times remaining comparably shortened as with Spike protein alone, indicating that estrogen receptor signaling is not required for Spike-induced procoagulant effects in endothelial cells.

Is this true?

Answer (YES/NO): NO